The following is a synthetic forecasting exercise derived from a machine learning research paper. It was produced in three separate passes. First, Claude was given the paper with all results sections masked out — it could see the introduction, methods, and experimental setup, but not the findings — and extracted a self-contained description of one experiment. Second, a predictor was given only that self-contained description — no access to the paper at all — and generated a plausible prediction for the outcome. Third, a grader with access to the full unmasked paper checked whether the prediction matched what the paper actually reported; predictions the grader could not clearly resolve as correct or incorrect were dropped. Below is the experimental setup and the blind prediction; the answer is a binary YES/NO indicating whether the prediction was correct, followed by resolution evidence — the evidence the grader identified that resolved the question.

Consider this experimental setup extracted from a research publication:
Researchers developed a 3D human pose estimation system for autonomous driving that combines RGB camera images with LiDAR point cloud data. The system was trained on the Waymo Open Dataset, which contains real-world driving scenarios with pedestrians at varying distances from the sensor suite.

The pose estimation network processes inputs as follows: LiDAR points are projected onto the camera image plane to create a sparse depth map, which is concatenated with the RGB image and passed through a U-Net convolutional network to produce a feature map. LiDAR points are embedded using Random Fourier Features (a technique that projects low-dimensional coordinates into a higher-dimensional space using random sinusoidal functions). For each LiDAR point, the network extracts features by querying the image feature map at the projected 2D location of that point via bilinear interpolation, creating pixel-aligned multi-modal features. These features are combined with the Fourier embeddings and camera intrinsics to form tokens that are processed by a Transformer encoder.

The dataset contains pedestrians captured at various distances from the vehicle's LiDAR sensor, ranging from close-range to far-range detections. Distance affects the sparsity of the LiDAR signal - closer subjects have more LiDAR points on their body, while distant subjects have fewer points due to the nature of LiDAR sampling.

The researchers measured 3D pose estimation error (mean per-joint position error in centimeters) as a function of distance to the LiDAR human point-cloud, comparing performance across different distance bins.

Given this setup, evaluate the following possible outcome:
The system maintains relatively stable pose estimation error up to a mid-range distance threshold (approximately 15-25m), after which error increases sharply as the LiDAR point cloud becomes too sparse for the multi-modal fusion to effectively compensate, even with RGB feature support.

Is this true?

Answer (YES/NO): NO